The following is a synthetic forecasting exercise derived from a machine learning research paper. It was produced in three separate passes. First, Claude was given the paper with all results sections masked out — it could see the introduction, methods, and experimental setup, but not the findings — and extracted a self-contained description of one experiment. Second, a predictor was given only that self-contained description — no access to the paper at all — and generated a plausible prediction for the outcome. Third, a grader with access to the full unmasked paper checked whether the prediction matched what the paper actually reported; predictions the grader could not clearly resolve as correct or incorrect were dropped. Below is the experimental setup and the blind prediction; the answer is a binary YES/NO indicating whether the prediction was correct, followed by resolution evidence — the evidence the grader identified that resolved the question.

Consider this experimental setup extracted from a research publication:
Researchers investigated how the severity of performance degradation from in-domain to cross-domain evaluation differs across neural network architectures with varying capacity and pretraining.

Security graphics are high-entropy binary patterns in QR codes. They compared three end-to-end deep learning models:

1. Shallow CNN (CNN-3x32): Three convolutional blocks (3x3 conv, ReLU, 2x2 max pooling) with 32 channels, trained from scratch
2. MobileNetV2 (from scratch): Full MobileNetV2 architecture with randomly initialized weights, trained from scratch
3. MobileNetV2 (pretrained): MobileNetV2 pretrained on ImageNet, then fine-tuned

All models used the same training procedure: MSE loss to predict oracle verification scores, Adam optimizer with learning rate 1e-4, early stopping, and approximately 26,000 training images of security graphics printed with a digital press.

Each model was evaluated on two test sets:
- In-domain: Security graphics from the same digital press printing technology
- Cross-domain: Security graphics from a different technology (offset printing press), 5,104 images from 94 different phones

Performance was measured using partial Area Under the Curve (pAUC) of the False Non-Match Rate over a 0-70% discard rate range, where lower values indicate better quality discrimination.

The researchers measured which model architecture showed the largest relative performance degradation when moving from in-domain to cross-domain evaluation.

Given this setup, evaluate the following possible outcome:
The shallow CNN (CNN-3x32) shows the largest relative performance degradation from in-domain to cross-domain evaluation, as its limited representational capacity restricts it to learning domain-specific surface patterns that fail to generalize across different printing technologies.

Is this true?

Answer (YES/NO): YES